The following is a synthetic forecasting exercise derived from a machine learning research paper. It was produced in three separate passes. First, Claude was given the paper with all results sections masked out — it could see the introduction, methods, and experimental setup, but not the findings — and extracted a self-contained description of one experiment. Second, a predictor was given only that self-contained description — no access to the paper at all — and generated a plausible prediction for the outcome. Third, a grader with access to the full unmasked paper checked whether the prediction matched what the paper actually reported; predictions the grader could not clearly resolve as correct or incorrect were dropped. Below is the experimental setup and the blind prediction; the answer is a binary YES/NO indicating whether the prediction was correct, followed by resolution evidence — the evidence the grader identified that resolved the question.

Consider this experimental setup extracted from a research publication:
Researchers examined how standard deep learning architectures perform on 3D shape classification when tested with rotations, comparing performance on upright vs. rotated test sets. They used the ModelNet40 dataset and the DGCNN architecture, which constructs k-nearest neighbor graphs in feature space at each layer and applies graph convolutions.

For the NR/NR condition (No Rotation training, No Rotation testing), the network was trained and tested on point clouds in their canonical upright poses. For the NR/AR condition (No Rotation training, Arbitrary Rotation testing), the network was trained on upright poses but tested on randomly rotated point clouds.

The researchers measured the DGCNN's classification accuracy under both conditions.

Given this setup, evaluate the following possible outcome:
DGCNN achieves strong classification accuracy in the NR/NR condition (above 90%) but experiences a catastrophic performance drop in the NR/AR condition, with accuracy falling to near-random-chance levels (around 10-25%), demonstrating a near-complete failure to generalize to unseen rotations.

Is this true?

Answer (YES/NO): NO